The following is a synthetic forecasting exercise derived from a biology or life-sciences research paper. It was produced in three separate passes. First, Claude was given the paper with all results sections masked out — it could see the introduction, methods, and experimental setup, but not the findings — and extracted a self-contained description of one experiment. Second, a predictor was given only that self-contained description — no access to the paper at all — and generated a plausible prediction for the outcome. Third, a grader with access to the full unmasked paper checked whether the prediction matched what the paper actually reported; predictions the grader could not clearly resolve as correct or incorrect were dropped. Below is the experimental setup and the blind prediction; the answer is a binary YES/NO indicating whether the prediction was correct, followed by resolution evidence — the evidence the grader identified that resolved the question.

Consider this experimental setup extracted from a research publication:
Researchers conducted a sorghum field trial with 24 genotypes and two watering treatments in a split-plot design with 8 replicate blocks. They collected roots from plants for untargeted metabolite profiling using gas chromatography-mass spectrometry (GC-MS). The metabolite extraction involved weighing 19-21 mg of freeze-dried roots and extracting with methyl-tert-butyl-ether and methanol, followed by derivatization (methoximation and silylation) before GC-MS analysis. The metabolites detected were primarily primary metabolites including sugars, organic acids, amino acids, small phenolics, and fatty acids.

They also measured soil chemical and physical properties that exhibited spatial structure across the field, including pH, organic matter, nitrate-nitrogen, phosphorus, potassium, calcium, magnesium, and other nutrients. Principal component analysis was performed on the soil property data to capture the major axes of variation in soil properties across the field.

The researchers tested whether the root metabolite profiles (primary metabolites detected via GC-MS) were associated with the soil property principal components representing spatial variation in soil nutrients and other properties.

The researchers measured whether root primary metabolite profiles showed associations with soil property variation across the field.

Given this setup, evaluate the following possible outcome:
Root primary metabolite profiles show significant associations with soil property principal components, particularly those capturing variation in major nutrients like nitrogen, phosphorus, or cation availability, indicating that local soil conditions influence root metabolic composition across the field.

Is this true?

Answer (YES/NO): NO